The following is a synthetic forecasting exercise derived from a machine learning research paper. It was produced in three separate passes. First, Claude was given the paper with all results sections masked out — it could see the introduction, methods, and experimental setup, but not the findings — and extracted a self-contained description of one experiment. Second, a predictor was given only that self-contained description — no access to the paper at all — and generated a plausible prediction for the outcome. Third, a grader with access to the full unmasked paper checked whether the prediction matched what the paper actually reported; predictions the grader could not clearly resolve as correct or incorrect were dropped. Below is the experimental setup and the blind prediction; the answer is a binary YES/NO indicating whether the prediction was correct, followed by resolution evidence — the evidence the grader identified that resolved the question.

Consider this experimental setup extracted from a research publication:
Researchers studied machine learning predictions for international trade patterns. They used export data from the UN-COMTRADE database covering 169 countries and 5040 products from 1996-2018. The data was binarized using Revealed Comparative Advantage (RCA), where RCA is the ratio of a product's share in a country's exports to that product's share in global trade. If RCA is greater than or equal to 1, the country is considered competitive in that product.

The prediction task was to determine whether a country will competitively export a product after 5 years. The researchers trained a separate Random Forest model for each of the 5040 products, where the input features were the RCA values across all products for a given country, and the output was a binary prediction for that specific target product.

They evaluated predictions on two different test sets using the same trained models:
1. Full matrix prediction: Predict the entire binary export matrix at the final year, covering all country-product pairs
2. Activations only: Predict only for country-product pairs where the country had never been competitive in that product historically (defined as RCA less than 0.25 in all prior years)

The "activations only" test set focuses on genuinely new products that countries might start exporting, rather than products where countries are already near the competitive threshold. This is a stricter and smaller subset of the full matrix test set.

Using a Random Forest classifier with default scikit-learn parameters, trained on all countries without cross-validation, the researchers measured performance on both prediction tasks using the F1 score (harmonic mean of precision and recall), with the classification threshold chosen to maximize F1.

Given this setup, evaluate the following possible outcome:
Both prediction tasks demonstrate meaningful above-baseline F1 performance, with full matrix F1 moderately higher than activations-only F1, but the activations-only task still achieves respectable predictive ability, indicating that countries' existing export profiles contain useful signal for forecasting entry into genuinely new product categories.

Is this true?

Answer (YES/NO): NO